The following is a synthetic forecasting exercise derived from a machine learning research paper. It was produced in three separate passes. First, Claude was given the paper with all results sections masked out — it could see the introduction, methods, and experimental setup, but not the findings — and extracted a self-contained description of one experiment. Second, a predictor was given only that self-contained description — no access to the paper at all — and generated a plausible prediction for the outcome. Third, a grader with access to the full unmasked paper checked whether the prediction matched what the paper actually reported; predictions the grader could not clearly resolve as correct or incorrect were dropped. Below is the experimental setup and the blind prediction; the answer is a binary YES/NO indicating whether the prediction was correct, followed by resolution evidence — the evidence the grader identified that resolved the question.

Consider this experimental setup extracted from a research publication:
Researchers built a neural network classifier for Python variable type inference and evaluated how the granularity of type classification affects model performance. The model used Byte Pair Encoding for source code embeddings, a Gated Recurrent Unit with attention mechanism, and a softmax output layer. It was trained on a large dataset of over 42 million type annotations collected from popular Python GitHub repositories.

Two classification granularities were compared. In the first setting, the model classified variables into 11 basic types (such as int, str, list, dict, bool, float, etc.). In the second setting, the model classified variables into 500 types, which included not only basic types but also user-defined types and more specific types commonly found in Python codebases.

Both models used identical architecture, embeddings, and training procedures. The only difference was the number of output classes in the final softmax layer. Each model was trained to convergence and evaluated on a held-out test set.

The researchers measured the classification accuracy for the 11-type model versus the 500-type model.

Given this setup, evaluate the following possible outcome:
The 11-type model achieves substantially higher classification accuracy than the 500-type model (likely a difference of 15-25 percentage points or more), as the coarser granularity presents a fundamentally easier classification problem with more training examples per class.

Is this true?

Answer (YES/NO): NO